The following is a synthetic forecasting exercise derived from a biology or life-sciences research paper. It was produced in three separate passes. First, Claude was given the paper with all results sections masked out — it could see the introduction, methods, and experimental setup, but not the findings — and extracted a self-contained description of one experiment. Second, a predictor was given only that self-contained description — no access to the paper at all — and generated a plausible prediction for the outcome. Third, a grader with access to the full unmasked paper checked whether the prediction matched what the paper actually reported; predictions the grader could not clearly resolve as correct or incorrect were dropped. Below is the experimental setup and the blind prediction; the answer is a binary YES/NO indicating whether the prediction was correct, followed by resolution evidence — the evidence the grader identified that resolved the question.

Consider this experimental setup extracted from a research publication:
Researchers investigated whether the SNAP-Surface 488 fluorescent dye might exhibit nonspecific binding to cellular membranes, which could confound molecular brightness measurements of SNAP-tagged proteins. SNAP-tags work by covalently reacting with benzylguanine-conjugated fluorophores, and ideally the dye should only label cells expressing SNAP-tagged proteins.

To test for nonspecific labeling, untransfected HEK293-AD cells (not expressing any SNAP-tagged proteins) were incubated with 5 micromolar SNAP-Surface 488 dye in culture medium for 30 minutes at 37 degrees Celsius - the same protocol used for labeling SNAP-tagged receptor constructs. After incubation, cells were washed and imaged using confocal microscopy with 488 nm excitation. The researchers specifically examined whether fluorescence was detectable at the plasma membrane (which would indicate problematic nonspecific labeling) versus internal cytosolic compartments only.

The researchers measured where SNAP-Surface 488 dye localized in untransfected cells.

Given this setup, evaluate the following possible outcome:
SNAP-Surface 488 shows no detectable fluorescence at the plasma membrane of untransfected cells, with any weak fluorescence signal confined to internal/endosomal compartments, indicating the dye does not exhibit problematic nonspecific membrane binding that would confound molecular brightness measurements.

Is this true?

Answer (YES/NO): YES